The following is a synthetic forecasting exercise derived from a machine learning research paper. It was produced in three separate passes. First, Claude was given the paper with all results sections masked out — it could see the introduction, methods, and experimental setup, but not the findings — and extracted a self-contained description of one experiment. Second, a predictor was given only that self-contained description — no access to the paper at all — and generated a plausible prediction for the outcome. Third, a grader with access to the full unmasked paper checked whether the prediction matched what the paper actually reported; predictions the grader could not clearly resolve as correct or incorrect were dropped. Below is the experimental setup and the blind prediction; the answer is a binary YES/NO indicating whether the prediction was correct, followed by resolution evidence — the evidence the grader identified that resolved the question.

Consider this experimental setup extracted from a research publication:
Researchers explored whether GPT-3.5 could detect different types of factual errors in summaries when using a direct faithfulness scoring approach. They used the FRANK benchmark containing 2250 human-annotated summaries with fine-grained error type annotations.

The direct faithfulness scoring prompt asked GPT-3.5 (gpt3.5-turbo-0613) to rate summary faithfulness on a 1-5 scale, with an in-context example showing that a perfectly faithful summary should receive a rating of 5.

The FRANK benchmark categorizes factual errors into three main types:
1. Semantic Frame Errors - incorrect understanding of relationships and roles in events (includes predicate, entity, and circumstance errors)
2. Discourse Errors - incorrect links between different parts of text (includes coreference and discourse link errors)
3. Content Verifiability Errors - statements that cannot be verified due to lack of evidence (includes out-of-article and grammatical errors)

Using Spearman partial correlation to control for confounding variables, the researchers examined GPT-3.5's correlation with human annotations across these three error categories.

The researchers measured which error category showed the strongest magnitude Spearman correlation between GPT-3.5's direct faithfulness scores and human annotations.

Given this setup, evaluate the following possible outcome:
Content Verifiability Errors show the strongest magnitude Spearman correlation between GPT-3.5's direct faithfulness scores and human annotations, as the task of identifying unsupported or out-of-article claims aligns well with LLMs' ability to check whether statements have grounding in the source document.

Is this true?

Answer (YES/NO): NO